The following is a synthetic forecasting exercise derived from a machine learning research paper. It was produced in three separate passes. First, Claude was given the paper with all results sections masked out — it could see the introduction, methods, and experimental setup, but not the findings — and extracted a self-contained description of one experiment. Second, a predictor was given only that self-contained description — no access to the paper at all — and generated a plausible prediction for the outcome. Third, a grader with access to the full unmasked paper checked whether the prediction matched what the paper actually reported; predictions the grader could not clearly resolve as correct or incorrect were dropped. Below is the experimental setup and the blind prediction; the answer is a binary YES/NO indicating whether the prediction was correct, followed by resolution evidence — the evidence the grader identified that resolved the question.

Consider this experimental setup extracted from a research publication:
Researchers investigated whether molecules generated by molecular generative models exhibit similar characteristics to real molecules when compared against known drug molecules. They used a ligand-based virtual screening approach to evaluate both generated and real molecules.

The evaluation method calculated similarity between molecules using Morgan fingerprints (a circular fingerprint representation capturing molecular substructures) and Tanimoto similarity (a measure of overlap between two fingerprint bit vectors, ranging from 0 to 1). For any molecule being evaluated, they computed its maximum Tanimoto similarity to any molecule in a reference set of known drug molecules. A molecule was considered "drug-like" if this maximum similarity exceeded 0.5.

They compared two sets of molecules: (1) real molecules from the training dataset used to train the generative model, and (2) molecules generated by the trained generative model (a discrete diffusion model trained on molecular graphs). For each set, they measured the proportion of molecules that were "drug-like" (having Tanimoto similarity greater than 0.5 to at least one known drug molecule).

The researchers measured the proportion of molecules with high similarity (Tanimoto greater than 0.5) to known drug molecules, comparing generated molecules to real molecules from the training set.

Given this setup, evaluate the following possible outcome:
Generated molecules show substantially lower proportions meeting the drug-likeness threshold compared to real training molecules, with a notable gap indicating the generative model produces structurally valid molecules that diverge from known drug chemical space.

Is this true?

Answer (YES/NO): YES